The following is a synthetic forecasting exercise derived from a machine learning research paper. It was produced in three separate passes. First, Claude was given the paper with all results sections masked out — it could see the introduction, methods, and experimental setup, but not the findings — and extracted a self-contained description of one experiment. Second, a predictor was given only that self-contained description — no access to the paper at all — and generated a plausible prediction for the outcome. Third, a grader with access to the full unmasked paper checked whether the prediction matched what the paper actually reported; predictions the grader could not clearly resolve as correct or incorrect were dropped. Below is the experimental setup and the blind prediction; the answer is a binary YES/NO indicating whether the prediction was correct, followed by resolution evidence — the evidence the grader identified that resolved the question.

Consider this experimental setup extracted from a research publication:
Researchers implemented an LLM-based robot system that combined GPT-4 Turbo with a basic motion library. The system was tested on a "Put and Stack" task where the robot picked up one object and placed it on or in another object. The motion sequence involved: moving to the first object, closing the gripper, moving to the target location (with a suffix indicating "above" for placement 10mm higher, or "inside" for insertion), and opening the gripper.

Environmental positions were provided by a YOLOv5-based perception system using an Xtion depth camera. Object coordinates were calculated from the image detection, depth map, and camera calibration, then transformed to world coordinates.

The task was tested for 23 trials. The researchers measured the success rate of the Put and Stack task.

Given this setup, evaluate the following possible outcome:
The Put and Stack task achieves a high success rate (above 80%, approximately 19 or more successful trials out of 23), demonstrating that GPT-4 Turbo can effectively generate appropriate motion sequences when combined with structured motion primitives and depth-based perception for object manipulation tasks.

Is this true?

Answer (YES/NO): YES